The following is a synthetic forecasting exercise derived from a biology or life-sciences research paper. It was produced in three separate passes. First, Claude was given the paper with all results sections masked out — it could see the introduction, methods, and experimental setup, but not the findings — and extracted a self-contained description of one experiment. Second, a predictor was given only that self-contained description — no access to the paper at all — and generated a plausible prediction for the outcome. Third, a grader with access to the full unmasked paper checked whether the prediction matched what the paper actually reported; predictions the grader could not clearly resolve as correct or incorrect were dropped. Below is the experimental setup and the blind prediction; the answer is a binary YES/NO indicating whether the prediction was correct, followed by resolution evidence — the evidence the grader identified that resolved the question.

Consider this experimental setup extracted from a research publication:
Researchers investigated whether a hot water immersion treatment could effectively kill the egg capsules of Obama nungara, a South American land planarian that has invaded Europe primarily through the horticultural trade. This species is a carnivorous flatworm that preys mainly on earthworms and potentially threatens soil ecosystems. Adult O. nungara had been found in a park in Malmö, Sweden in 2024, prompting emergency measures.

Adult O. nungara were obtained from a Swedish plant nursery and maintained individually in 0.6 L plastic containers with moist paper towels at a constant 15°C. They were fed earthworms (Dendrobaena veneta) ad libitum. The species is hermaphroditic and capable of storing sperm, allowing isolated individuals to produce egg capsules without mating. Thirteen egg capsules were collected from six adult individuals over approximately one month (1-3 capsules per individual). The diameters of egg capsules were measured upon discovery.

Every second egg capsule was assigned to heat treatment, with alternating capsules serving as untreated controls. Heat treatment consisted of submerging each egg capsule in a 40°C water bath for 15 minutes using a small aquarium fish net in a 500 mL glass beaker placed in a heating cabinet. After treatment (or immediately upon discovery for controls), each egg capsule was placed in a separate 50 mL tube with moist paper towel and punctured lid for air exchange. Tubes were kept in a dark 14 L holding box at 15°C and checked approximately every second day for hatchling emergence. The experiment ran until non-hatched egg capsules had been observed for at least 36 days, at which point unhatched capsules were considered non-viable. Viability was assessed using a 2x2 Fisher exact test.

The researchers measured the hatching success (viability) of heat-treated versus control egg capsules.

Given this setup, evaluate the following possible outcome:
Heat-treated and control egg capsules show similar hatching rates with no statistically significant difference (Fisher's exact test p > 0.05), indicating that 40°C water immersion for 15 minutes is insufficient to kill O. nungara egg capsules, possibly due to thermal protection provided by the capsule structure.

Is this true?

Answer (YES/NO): NO